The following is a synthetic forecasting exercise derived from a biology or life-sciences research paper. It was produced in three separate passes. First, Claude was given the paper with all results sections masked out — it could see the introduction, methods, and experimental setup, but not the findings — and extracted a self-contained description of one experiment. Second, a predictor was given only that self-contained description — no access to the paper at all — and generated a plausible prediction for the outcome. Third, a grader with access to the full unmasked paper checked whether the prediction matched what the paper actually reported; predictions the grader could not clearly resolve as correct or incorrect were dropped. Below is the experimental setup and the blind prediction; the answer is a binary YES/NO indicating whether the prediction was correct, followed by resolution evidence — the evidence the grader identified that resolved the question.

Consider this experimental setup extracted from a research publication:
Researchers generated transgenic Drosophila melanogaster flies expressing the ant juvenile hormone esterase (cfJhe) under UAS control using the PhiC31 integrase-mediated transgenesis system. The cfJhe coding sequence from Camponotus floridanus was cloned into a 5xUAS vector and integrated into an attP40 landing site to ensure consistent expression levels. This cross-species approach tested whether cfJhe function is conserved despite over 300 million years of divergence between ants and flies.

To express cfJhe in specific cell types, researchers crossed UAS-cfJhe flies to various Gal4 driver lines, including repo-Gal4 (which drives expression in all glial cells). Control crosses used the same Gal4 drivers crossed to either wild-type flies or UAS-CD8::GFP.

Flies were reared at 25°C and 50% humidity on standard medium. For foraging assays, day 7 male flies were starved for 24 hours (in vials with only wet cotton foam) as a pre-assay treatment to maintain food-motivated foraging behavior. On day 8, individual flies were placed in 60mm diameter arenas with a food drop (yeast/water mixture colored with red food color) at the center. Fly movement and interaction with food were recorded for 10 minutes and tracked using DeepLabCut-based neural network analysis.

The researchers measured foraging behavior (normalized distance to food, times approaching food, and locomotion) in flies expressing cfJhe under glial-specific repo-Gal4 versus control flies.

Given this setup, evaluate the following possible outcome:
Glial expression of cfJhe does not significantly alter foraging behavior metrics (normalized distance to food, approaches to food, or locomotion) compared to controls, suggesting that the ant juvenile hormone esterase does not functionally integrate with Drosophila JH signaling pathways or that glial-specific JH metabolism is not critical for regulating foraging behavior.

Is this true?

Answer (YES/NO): NO